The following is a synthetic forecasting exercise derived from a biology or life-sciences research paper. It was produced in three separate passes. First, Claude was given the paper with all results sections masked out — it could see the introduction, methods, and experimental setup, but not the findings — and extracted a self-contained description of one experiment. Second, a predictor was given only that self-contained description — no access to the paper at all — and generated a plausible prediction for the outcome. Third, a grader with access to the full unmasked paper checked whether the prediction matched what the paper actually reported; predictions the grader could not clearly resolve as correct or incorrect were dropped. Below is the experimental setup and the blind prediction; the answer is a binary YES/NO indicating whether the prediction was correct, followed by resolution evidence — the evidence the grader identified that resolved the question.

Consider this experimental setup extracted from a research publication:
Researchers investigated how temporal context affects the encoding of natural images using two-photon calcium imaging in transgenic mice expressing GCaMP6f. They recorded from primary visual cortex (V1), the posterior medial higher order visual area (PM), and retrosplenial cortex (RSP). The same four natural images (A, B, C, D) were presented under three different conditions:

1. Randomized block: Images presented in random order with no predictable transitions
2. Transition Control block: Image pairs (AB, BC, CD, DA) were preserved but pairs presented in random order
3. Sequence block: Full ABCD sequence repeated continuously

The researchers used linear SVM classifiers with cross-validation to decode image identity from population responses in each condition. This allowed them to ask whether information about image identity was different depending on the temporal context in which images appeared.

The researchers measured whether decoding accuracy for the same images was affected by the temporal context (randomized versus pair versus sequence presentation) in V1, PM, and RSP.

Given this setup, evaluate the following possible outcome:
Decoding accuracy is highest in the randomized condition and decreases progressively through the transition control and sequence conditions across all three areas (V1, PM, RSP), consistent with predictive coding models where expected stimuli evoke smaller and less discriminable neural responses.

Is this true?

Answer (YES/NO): NO